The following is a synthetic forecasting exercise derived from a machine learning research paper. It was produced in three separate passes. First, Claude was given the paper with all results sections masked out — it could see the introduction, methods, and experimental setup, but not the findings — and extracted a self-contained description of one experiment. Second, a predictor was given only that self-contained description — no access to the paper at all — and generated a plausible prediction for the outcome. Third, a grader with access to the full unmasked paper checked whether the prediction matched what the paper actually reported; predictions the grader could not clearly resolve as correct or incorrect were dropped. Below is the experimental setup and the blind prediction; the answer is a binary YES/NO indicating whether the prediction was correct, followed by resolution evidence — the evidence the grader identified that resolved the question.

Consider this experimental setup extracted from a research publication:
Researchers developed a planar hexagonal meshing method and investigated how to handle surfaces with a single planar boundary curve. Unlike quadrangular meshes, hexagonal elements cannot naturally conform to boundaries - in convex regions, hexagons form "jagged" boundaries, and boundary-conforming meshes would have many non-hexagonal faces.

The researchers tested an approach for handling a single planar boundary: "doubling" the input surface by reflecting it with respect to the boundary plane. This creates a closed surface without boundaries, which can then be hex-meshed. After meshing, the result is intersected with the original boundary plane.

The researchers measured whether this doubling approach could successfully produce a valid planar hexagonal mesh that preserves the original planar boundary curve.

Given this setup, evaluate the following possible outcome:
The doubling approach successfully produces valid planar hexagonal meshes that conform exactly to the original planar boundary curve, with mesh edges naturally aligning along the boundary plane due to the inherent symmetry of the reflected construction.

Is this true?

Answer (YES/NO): NO